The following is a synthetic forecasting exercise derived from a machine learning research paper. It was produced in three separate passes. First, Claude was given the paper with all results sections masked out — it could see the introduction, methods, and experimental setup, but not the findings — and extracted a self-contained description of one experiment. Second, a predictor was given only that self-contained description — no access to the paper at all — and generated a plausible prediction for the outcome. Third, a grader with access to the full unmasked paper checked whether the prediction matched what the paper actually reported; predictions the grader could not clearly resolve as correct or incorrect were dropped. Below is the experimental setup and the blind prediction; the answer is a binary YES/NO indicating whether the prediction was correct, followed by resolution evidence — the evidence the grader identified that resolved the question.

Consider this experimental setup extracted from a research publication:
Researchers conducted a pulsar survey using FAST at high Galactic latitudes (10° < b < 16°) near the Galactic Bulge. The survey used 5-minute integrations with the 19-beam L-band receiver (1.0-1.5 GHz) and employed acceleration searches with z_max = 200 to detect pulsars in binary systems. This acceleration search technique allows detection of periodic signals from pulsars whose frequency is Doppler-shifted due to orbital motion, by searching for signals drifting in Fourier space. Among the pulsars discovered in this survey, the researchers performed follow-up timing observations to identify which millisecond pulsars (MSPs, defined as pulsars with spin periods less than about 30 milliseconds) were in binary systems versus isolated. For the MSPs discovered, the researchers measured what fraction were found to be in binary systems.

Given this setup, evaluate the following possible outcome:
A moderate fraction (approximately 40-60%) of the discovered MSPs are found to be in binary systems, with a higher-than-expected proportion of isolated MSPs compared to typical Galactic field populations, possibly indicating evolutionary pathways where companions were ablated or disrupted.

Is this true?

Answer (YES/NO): NO